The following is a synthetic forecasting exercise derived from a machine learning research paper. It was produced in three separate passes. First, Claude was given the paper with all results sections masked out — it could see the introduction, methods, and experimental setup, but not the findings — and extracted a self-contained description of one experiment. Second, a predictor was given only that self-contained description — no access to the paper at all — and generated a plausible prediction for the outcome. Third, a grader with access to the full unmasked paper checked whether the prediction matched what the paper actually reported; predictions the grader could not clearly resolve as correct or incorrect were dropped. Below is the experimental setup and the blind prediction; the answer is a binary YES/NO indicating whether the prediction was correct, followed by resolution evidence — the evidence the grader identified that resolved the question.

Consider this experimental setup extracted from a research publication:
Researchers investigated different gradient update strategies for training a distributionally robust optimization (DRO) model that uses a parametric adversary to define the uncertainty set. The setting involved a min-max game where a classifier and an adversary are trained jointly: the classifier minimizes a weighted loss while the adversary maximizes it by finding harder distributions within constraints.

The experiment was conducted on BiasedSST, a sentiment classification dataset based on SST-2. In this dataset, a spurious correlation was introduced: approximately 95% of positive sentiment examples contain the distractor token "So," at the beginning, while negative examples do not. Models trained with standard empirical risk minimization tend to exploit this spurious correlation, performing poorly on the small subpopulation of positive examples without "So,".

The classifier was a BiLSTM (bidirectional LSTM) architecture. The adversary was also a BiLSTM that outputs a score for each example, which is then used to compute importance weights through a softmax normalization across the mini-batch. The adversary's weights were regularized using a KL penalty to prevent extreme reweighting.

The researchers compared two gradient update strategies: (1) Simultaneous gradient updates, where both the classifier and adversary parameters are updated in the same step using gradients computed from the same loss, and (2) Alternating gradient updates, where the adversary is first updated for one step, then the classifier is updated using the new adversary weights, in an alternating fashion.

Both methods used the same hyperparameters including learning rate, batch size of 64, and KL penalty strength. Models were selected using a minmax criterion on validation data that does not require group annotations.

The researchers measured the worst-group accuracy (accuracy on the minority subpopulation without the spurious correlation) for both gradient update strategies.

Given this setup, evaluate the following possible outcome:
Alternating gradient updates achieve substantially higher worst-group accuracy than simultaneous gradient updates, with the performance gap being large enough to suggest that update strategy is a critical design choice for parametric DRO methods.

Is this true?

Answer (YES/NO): NO